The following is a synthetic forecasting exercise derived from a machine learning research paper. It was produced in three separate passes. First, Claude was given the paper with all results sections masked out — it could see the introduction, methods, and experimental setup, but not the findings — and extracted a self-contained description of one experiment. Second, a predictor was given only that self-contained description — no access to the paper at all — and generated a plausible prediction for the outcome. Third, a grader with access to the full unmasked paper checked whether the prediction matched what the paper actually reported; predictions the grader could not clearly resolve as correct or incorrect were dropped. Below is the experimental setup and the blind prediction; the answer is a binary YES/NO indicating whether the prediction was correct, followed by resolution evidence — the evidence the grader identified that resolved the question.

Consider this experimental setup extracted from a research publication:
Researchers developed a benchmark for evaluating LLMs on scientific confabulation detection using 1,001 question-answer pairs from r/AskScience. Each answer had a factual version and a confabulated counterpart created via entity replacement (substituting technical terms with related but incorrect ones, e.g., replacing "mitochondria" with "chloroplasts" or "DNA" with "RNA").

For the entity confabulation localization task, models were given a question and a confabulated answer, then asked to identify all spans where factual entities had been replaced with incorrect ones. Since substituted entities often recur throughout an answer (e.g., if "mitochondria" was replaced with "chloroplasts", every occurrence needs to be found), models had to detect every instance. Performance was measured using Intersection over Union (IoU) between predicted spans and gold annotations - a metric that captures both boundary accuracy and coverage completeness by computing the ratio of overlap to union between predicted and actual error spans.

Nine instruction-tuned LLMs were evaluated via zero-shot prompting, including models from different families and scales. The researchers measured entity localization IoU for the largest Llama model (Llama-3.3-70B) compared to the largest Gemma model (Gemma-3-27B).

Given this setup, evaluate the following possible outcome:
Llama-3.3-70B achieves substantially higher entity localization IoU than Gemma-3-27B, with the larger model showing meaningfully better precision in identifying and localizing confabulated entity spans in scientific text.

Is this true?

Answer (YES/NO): NO